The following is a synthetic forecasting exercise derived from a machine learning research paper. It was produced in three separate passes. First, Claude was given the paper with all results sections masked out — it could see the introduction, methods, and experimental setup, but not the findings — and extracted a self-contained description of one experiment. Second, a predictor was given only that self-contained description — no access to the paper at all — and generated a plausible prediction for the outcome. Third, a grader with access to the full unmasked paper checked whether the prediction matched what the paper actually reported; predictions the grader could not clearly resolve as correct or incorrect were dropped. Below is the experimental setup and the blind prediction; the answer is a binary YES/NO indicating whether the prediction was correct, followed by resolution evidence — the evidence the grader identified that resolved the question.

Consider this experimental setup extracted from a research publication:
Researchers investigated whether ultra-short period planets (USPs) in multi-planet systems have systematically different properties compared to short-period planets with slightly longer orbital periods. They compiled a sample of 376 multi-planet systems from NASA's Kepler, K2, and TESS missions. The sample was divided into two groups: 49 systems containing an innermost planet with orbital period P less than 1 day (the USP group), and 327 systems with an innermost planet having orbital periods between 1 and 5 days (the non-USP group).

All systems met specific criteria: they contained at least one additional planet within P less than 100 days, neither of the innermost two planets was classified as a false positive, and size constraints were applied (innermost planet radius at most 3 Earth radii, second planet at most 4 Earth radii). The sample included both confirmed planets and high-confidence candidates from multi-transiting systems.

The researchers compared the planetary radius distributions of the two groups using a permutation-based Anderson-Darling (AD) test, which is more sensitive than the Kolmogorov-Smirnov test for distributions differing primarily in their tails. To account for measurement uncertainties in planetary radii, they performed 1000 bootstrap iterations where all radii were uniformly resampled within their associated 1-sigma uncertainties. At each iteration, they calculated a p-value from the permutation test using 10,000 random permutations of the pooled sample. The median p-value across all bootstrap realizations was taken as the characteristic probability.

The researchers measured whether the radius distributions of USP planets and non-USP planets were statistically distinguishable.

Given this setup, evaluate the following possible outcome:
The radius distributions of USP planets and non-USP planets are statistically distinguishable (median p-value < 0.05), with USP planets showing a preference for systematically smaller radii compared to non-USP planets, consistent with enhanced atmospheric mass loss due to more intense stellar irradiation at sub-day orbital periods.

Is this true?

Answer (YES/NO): NO